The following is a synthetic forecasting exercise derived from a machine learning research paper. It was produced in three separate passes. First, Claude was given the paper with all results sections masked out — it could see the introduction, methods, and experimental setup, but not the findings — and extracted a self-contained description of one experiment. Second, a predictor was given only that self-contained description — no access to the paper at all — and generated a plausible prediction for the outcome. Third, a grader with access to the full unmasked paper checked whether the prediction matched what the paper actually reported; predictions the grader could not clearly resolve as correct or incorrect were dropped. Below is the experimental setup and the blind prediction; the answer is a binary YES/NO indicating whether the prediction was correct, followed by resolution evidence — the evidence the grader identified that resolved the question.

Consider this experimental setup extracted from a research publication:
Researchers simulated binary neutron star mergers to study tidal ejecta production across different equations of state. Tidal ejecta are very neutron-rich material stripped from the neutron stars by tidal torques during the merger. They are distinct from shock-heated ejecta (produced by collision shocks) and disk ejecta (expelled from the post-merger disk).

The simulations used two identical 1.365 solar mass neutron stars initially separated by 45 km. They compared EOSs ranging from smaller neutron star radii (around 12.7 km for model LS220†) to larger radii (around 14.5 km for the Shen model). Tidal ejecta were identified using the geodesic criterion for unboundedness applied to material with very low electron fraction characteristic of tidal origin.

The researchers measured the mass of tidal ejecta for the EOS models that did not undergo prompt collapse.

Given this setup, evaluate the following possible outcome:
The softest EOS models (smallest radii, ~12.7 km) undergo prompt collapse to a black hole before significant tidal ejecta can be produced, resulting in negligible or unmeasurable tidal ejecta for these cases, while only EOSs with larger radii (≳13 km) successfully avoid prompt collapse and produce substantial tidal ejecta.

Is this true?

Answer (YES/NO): NO